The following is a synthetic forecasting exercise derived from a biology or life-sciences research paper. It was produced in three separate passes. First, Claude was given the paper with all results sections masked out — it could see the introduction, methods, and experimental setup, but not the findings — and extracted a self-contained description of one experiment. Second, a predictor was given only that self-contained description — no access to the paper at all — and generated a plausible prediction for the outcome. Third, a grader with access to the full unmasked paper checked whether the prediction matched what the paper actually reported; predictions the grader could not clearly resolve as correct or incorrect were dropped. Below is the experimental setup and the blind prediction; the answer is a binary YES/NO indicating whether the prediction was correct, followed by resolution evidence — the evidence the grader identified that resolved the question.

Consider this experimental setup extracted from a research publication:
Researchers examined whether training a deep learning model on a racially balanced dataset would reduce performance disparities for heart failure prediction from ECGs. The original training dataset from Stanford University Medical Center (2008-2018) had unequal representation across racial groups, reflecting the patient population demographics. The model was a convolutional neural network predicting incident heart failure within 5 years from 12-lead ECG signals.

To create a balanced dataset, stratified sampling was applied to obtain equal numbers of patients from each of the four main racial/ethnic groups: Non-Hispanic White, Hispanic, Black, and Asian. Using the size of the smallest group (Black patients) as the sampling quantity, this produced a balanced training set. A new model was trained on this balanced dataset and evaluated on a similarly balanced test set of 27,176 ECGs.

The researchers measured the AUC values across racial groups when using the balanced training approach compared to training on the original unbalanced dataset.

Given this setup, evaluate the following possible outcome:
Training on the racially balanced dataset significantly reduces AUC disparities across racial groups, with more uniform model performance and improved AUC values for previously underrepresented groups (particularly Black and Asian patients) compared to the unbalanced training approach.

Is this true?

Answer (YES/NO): NO